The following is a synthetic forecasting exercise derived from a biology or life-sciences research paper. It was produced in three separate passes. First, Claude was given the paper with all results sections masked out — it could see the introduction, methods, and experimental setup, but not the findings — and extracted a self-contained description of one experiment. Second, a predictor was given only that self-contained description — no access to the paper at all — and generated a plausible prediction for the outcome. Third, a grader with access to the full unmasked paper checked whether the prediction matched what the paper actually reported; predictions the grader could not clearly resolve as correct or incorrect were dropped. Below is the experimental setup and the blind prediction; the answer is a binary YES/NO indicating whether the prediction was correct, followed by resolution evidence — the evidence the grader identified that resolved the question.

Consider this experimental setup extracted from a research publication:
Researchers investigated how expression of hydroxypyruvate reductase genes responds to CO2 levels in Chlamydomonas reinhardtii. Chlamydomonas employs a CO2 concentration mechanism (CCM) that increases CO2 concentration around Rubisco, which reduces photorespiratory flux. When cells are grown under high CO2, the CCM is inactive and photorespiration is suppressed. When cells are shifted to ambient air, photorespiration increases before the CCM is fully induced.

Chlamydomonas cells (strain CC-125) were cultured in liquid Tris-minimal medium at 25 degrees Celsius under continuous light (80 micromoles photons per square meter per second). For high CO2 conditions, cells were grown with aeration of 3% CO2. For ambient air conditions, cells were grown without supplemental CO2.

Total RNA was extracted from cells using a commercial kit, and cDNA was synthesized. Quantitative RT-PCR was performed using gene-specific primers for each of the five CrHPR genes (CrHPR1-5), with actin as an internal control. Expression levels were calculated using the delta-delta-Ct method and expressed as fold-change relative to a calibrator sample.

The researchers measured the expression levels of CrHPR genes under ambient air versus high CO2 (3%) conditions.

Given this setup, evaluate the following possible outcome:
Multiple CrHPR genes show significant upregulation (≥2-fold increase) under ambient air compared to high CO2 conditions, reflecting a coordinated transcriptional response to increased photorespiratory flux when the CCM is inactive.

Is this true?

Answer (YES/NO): NO